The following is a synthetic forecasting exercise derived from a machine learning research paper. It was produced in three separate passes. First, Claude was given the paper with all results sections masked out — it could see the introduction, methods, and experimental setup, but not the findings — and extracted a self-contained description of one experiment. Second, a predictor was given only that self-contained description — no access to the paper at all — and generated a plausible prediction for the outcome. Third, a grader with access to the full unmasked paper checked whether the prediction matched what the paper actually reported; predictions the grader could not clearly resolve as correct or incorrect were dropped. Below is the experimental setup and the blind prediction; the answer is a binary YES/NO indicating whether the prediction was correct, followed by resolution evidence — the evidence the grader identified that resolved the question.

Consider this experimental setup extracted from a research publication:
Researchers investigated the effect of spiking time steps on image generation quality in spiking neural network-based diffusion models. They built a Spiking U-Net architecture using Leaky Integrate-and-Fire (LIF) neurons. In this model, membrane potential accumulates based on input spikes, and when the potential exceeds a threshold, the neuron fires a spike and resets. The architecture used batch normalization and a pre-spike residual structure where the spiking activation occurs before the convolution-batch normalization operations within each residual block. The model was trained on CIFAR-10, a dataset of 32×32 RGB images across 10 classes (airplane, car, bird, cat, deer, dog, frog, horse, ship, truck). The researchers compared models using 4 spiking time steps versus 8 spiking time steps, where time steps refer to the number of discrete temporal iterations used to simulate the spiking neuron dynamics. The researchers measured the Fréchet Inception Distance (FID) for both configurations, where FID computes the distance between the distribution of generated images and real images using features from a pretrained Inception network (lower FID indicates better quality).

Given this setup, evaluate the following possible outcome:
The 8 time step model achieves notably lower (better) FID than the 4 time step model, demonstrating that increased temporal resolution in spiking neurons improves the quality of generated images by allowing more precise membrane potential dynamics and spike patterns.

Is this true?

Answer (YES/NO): YES